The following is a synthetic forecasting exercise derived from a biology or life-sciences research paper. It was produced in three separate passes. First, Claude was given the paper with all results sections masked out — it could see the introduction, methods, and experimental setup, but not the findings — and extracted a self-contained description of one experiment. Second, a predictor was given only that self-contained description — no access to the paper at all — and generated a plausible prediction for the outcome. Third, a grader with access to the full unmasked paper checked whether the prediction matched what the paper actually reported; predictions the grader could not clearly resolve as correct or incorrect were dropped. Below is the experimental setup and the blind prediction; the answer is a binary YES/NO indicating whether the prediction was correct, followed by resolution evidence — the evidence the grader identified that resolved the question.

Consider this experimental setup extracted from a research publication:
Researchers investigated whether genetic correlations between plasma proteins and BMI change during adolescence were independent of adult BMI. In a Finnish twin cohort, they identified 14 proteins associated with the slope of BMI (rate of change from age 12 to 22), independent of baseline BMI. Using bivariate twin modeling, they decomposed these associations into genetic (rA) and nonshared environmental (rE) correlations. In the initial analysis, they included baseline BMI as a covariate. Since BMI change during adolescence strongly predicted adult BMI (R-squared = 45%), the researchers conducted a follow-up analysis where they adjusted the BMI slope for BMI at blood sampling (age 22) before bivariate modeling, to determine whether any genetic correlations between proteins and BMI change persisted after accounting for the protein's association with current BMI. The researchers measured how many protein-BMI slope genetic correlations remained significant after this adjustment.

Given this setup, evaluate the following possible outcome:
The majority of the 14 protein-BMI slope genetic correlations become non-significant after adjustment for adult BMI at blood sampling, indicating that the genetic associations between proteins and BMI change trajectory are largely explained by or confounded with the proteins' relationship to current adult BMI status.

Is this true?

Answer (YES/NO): YES